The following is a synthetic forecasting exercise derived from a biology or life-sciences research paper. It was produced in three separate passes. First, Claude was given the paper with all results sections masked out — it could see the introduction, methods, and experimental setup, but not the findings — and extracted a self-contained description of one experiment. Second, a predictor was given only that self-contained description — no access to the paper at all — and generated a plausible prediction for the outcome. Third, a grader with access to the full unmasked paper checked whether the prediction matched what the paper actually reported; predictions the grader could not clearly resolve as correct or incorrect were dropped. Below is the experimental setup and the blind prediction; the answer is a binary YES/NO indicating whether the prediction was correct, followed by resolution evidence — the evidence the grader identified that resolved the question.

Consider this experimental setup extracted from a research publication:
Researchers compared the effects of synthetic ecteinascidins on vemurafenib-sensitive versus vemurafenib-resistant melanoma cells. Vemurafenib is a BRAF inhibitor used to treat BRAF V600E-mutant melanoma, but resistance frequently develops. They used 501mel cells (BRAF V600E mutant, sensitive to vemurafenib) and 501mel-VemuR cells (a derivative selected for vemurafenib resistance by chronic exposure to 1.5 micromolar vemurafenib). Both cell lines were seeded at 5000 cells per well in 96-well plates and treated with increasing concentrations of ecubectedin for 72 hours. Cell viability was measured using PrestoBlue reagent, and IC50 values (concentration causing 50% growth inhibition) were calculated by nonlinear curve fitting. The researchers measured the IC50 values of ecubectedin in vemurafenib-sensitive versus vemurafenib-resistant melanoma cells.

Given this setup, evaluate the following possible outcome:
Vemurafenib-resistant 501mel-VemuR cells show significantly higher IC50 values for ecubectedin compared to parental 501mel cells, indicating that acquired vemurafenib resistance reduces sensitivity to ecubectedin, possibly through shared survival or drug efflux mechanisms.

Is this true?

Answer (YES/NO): NO